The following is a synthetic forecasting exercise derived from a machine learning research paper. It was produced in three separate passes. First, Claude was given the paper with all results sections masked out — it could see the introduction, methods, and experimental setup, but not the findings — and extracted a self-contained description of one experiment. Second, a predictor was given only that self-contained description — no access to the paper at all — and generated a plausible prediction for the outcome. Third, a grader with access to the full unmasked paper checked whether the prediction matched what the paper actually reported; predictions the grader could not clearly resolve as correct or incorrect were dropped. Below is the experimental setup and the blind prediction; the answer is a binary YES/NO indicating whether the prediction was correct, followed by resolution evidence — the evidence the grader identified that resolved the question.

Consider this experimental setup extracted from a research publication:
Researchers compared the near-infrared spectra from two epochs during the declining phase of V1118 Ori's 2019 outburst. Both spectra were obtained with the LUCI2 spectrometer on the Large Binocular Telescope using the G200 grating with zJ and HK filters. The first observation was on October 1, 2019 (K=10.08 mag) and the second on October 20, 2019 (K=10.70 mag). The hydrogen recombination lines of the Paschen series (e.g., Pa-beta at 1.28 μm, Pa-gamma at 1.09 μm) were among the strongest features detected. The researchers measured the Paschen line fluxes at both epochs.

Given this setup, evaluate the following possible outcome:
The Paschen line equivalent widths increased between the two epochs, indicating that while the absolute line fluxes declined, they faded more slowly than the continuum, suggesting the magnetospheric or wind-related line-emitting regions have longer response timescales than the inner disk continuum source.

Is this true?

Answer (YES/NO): NO